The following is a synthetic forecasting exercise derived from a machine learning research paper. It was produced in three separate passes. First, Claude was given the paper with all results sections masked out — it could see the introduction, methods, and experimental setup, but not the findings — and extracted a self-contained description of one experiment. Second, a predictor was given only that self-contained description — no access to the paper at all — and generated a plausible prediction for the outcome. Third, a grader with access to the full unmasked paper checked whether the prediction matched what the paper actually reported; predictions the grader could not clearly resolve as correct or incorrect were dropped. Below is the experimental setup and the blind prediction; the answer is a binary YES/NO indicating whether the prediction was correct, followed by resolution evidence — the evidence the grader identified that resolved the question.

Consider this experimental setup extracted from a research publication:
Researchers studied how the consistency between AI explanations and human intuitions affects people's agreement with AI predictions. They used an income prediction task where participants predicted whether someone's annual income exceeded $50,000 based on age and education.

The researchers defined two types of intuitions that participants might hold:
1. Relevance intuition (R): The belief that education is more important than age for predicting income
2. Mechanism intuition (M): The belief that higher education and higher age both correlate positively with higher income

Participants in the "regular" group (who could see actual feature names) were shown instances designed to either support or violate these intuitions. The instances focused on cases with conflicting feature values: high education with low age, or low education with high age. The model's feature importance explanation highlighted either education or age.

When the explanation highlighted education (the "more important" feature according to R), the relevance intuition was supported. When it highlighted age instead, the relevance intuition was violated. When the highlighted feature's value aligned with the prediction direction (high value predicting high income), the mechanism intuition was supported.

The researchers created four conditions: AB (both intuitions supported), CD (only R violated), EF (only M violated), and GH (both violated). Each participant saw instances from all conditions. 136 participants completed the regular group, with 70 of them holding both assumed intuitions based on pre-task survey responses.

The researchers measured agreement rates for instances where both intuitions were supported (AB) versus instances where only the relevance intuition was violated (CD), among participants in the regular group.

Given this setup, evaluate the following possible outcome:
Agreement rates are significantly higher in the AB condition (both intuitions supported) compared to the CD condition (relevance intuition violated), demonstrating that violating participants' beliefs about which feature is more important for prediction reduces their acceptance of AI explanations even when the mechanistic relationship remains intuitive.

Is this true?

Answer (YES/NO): YES